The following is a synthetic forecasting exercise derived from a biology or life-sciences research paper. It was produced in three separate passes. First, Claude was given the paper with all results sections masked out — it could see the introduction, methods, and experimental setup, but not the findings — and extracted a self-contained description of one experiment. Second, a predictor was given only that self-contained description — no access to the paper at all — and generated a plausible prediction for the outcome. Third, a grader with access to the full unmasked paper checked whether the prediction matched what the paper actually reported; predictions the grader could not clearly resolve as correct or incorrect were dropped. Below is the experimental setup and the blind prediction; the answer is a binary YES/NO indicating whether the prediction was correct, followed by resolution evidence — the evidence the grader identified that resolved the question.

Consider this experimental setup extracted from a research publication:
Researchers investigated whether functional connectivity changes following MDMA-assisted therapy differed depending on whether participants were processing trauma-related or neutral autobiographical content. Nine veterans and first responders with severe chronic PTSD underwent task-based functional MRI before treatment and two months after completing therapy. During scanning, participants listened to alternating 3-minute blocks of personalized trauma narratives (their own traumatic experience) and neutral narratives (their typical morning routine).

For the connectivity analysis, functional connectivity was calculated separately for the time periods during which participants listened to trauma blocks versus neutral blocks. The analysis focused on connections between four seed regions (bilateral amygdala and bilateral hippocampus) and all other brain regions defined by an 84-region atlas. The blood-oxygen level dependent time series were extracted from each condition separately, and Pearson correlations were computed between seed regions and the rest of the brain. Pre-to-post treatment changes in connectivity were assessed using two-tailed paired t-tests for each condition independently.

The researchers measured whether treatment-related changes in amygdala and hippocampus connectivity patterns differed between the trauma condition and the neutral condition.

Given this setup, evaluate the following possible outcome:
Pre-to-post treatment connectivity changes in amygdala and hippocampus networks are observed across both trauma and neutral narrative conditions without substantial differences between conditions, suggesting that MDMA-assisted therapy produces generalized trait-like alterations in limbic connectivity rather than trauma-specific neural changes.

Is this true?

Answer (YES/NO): NO